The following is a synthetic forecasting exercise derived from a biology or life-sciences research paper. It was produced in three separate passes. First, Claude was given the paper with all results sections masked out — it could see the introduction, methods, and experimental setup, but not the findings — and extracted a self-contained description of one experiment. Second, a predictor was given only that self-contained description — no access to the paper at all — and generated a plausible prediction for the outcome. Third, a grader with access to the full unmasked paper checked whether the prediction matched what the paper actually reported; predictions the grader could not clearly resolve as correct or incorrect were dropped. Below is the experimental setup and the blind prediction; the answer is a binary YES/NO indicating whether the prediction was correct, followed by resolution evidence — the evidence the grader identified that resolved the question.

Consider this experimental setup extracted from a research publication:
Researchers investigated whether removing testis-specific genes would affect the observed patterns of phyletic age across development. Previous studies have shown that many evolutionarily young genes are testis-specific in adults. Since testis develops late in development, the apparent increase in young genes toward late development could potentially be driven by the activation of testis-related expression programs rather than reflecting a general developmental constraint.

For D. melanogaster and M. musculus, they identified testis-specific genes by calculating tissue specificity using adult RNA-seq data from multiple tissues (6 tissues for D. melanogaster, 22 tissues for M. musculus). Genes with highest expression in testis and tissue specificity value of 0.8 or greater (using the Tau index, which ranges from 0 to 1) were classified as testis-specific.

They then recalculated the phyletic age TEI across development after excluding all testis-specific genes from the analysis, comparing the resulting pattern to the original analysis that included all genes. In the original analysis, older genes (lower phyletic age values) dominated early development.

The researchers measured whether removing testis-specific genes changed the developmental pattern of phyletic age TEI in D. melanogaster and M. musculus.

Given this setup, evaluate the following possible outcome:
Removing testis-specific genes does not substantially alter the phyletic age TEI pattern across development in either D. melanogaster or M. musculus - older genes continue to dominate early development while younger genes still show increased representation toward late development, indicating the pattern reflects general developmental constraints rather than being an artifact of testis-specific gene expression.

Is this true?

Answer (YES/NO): YES